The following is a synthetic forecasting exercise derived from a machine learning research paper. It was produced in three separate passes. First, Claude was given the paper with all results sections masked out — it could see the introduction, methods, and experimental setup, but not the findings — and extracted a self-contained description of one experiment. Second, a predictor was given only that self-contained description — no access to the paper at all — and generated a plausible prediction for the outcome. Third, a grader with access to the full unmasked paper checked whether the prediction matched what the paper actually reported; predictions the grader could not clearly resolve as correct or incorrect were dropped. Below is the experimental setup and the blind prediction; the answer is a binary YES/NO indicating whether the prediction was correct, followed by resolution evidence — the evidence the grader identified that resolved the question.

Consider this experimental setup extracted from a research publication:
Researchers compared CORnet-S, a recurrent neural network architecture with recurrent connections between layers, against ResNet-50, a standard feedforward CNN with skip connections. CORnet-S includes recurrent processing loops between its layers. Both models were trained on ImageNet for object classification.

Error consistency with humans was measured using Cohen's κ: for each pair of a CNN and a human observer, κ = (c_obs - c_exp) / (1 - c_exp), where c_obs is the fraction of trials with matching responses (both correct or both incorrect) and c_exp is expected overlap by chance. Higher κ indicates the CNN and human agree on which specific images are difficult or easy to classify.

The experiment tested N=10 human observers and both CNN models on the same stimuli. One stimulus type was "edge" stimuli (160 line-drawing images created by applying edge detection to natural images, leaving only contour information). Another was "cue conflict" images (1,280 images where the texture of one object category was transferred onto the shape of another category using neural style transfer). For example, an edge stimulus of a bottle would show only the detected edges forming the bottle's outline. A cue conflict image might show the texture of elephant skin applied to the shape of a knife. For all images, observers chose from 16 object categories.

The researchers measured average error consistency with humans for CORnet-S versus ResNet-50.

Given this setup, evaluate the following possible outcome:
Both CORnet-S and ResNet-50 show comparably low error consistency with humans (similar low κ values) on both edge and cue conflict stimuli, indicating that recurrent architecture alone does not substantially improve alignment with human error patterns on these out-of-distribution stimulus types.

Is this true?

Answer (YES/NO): YES